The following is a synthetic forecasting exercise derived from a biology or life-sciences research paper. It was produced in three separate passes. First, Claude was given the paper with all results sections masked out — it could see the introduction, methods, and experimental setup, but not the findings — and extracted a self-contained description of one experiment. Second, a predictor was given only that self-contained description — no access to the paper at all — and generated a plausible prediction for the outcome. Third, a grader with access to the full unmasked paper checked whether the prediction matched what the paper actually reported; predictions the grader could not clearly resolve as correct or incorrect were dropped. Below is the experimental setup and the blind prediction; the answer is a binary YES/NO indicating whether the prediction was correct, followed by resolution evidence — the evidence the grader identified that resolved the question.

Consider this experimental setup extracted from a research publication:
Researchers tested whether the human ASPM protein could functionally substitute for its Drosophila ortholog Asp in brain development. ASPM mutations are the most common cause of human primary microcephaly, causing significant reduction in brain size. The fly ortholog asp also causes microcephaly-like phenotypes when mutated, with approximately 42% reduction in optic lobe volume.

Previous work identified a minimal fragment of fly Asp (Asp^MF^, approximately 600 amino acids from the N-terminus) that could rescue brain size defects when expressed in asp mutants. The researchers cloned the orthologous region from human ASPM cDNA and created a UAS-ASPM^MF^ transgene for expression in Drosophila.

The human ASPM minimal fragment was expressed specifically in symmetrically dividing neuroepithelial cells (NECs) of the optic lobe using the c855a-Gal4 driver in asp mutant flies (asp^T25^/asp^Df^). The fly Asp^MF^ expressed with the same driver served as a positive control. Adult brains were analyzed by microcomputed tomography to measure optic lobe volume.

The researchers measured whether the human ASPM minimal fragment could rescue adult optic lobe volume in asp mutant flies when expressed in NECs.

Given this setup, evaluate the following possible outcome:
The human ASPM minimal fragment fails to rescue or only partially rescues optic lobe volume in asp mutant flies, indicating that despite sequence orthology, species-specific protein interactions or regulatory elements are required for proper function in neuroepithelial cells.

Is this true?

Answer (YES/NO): NO